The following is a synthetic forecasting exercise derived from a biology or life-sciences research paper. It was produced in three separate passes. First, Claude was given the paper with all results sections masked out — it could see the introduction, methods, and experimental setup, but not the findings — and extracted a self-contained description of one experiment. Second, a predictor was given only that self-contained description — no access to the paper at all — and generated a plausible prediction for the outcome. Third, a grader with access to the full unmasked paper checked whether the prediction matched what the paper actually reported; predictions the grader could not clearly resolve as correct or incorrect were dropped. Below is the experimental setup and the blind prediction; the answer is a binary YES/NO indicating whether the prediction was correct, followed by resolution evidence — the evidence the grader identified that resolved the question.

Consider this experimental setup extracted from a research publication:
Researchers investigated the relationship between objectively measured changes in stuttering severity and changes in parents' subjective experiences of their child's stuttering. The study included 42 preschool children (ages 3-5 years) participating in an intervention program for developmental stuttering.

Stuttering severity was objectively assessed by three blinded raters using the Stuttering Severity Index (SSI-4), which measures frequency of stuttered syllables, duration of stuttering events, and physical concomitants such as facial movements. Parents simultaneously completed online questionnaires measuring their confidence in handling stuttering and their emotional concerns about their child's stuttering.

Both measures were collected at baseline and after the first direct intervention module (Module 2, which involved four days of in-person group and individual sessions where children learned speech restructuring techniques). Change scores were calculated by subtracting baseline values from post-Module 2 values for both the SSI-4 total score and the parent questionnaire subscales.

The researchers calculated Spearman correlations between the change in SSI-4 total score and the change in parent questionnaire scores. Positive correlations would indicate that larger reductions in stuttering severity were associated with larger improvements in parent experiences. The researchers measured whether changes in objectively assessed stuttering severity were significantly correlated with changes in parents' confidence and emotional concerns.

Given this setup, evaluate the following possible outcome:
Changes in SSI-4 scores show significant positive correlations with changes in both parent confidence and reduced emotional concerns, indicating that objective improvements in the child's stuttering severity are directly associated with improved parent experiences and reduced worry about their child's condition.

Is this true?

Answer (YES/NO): NO